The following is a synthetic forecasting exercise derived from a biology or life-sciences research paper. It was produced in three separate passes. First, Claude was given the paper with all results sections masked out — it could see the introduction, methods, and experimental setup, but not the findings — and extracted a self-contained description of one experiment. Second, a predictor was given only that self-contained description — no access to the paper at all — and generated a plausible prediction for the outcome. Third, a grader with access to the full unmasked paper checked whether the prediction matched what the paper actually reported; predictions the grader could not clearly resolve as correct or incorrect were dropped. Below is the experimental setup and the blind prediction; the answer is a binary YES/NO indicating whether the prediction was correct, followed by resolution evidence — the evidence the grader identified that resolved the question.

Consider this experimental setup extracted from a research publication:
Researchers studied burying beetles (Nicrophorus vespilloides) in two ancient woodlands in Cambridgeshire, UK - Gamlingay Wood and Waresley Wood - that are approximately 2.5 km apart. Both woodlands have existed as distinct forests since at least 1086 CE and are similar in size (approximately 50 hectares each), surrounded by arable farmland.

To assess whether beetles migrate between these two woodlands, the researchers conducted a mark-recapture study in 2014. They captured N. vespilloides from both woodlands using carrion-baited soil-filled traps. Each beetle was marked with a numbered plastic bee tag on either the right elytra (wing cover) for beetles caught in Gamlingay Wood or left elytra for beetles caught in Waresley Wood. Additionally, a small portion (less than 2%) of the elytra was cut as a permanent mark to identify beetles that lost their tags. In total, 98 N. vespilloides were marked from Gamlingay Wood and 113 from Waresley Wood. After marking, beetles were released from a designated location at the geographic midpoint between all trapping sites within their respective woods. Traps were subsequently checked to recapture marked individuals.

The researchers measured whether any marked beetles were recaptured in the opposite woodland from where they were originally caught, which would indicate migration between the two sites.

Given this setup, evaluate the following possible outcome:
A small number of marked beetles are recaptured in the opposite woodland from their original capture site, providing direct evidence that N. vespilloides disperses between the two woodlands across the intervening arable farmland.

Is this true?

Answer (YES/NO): NO